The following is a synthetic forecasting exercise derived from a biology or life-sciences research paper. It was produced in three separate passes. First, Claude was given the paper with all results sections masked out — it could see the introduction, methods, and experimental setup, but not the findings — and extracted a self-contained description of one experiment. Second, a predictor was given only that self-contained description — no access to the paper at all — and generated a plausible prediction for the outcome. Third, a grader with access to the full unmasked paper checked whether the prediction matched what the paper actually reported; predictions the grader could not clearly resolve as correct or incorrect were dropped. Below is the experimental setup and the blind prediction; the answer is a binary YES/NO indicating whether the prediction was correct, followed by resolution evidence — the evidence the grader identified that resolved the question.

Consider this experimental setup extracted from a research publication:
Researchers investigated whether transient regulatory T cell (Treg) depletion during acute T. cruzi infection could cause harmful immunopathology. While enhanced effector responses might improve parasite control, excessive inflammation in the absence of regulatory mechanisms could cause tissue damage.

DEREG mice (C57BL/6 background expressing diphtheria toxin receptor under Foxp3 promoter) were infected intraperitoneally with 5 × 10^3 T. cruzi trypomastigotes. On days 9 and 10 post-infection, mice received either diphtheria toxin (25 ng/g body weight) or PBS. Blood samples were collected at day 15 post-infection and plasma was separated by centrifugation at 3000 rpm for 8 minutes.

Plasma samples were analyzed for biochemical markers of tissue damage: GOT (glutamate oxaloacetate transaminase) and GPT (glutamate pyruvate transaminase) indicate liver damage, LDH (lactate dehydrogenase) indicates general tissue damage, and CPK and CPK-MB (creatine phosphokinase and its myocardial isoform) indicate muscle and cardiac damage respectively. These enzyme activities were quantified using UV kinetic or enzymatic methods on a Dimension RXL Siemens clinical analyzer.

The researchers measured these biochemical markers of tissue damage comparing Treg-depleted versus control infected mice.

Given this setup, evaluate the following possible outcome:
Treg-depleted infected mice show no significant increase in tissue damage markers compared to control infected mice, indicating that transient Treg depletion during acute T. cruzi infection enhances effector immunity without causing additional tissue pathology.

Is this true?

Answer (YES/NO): YES